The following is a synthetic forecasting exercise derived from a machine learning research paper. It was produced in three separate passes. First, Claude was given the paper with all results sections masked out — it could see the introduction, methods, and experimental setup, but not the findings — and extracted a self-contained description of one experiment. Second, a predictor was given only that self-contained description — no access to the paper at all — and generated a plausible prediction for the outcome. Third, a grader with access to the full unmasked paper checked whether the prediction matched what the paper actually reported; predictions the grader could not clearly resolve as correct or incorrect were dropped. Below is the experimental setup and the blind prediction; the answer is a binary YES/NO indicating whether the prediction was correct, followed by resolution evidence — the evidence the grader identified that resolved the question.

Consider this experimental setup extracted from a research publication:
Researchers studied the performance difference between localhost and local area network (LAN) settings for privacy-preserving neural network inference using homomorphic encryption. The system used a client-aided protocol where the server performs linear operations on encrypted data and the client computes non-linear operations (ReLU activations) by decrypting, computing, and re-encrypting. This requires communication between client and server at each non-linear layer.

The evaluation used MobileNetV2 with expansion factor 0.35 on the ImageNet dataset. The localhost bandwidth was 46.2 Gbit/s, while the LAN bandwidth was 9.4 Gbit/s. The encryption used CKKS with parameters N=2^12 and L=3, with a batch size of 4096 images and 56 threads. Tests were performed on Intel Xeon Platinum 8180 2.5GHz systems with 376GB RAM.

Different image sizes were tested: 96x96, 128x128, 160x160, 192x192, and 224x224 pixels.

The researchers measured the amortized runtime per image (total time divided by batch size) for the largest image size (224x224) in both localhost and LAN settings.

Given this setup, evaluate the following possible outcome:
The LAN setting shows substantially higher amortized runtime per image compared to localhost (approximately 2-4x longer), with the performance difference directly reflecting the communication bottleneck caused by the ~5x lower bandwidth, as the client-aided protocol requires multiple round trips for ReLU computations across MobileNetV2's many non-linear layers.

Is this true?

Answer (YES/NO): YES